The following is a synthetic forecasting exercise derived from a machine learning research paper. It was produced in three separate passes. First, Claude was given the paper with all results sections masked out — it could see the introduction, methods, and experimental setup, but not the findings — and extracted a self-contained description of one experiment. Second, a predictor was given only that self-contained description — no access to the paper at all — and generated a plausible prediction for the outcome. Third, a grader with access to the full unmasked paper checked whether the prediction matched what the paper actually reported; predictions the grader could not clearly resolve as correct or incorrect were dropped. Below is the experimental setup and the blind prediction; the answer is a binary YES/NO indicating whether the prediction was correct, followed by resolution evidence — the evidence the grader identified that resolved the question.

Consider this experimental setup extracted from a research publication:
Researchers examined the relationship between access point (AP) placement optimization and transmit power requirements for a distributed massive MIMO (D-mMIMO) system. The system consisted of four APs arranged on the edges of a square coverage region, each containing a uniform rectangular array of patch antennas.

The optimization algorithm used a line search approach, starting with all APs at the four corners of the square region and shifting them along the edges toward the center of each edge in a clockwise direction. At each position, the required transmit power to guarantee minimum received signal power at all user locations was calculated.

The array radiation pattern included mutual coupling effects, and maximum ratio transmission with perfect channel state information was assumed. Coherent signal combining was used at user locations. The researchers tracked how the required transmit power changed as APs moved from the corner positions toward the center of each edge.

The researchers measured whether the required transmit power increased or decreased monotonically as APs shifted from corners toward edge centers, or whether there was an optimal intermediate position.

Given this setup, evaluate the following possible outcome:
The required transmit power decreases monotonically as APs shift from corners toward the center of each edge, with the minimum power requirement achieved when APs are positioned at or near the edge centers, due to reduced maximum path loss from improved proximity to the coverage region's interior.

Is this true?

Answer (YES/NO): NO